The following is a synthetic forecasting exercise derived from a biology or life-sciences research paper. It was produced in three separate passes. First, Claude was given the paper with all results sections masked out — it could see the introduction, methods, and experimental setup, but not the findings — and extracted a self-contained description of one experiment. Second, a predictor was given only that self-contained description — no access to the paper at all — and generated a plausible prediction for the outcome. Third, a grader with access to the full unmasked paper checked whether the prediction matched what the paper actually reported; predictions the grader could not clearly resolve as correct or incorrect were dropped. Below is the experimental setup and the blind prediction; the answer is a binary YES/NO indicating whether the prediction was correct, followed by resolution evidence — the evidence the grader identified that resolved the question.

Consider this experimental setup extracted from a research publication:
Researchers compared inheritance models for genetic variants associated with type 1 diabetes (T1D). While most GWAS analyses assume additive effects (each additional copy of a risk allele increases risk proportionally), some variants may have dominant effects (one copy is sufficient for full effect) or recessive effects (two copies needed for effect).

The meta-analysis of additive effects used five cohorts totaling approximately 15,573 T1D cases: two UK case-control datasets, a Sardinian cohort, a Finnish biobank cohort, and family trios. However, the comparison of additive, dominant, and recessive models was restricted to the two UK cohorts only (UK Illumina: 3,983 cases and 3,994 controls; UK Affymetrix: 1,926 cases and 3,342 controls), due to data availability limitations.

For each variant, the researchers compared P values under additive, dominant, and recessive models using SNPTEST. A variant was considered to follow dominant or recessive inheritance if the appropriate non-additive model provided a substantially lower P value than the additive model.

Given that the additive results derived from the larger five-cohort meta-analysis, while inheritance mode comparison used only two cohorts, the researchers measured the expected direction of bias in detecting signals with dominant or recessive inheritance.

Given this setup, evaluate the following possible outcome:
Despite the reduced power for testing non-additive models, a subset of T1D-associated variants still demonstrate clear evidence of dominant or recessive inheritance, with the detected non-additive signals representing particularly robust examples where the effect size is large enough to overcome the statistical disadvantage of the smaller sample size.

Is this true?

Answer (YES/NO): YES